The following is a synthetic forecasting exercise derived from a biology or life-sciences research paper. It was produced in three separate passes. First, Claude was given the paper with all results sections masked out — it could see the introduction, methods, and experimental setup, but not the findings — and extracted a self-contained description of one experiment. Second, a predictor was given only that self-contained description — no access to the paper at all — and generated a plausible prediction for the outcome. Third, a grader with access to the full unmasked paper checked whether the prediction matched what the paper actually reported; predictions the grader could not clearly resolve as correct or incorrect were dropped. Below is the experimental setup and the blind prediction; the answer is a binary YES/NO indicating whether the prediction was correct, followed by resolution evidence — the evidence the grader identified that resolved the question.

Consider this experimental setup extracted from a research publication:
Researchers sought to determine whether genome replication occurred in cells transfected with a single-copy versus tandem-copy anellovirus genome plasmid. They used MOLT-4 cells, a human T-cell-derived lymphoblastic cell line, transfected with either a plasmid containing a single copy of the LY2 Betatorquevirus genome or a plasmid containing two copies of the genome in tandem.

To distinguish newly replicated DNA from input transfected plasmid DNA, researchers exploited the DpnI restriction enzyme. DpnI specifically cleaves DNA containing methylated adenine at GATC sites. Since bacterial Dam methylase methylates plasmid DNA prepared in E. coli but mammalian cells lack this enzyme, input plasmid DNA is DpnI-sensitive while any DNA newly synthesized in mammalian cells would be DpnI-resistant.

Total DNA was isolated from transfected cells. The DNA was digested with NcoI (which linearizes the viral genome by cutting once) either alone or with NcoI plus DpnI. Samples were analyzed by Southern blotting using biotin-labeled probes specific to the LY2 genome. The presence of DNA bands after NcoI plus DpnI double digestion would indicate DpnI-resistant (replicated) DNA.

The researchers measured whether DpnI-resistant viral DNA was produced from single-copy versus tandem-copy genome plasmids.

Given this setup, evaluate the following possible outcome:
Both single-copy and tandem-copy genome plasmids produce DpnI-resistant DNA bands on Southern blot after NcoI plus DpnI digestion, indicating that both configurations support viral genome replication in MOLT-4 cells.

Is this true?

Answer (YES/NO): YES